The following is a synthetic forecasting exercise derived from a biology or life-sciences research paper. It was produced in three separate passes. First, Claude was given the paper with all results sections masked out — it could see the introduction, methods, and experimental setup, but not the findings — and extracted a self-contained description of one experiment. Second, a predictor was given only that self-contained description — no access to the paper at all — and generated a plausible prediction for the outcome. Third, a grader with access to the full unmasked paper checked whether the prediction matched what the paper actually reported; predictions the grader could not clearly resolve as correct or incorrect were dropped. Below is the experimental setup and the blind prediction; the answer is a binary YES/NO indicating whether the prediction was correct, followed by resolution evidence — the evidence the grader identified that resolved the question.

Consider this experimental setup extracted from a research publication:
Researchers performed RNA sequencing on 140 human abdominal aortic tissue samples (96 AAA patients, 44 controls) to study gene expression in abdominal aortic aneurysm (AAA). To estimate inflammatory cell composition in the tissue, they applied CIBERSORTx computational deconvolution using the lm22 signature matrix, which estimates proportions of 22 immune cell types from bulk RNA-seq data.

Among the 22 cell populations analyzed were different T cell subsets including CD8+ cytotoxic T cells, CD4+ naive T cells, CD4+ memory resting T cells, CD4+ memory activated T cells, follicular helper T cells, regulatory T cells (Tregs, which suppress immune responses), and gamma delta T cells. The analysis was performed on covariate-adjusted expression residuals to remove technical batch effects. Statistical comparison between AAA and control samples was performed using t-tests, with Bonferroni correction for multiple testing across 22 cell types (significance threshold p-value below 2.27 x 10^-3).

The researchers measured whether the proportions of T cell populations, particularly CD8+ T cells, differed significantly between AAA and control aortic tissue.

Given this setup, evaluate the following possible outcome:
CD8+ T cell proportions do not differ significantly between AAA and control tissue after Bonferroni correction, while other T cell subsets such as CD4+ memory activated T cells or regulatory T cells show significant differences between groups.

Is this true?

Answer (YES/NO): NO